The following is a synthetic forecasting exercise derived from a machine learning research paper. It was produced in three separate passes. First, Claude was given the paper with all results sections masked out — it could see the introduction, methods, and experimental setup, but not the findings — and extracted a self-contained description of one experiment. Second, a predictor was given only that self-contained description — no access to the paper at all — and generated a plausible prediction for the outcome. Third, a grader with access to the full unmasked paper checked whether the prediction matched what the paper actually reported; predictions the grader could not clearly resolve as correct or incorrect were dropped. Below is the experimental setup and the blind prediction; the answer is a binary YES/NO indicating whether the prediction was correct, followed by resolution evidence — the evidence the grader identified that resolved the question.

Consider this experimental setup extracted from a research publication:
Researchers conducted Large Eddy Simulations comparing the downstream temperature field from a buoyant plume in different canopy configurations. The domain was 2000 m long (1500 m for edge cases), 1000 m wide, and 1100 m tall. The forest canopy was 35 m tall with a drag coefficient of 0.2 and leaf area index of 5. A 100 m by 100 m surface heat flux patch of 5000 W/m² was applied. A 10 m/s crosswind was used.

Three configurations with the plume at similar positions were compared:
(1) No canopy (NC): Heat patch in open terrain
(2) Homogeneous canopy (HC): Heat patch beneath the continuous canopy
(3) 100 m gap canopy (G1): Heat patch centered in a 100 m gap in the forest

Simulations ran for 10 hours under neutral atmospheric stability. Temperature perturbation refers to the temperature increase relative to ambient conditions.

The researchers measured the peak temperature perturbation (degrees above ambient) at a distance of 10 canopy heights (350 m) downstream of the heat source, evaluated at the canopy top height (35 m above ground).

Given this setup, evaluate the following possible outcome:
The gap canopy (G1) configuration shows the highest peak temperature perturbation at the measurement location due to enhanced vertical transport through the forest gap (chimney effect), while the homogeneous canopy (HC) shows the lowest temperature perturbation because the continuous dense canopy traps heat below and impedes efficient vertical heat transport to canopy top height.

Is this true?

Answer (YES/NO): NO